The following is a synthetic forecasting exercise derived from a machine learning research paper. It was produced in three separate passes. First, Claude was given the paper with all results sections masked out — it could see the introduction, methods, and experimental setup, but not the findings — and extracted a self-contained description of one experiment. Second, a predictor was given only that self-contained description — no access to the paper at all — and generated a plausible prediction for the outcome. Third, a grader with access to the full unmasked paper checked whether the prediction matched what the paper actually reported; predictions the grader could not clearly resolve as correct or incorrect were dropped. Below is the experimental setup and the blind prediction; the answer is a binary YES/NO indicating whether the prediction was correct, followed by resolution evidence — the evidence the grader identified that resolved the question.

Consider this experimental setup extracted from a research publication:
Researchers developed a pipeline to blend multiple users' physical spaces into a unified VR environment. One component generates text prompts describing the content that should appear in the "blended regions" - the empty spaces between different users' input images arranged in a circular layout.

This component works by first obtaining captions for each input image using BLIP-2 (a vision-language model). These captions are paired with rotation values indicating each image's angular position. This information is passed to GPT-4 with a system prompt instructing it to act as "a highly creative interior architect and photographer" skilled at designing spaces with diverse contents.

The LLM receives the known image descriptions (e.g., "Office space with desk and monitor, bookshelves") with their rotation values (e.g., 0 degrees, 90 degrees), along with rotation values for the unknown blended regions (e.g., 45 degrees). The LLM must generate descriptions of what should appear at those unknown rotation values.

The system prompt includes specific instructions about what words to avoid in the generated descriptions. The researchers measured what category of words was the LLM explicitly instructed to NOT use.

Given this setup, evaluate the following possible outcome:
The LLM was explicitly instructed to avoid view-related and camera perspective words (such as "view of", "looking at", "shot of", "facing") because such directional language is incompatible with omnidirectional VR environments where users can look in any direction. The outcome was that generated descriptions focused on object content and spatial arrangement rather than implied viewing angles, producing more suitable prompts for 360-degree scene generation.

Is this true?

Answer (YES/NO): NO